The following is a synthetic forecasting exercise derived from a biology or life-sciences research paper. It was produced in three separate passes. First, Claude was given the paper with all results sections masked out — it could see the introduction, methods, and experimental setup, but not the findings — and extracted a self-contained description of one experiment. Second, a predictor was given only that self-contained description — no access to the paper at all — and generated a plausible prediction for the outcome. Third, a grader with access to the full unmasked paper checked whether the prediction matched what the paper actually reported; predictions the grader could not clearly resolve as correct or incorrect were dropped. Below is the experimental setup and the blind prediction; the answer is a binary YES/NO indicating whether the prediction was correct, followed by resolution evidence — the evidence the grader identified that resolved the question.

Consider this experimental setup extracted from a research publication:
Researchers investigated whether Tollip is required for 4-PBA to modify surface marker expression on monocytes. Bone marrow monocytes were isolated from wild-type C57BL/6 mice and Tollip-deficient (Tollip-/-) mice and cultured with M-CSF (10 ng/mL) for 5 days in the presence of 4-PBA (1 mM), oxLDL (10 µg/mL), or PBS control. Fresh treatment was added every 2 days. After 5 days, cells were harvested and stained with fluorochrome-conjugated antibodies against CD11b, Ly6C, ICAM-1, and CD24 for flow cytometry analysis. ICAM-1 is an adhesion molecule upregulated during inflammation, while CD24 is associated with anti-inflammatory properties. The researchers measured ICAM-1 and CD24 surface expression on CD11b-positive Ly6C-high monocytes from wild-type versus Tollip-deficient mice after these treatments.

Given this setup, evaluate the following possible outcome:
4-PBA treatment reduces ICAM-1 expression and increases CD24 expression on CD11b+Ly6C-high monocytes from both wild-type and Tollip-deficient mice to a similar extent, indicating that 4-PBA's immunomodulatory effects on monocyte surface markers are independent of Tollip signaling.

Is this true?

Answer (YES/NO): NO